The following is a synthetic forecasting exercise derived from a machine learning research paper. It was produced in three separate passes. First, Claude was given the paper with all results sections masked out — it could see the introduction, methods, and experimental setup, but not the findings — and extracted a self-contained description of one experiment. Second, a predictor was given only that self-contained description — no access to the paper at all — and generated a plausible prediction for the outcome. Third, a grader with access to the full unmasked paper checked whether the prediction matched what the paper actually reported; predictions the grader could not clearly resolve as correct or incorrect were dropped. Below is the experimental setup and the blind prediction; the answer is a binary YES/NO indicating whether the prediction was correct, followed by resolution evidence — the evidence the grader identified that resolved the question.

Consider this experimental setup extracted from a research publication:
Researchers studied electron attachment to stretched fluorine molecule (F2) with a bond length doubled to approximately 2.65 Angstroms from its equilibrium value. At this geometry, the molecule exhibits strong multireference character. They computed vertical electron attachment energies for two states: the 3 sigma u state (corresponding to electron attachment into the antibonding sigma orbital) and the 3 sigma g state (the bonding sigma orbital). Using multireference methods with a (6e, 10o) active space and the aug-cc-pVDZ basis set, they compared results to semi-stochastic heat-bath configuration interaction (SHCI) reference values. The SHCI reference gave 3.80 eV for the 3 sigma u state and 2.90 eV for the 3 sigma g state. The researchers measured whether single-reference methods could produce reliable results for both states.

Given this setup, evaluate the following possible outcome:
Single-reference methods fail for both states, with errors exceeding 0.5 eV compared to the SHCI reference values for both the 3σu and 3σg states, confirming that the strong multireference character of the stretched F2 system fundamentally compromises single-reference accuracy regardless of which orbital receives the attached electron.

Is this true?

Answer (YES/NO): NO